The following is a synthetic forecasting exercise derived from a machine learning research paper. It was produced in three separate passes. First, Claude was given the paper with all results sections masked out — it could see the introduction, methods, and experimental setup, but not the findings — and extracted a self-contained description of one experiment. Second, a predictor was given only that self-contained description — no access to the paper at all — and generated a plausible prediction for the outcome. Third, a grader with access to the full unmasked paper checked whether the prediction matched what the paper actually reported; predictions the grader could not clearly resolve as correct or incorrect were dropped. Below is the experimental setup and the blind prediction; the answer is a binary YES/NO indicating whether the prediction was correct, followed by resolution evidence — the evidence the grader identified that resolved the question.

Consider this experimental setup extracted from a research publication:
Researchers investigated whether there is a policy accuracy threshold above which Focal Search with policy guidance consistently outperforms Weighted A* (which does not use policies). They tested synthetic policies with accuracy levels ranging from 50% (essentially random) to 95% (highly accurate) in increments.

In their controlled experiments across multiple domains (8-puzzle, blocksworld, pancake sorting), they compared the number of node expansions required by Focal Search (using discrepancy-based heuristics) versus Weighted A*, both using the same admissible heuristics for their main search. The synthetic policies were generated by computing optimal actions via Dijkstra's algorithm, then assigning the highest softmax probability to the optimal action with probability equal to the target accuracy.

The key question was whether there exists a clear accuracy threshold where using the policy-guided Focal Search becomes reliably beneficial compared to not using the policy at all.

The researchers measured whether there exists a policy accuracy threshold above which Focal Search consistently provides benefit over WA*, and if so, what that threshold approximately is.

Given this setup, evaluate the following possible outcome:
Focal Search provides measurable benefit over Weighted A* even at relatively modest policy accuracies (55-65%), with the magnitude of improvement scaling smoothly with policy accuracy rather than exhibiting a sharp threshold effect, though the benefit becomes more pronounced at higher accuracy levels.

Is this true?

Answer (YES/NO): NO